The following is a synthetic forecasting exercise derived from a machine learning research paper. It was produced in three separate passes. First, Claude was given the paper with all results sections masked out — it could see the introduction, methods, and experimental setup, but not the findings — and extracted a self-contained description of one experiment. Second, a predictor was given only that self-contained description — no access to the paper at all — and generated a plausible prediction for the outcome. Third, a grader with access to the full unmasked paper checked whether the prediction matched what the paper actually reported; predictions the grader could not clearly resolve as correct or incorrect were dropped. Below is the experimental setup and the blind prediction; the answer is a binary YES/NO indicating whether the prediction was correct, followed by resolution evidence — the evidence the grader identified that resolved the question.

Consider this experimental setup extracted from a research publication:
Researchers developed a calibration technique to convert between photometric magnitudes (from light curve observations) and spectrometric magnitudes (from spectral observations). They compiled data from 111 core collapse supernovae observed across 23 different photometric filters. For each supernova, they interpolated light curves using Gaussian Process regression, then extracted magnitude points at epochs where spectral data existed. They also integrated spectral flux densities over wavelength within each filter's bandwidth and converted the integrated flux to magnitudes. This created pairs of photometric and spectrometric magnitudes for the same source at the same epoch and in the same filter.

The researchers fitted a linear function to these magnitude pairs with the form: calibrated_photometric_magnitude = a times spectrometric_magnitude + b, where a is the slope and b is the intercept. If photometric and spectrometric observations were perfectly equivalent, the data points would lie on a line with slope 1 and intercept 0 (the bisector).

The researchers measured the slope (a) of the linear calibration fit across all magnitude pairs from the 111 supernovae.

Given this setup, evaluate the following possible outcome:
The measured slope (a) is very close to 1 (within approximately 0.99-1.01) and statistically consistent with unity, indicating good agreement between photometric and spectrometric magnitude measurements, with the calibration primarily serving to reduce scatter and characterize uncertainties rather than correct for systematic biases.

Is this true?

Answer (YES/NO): NO